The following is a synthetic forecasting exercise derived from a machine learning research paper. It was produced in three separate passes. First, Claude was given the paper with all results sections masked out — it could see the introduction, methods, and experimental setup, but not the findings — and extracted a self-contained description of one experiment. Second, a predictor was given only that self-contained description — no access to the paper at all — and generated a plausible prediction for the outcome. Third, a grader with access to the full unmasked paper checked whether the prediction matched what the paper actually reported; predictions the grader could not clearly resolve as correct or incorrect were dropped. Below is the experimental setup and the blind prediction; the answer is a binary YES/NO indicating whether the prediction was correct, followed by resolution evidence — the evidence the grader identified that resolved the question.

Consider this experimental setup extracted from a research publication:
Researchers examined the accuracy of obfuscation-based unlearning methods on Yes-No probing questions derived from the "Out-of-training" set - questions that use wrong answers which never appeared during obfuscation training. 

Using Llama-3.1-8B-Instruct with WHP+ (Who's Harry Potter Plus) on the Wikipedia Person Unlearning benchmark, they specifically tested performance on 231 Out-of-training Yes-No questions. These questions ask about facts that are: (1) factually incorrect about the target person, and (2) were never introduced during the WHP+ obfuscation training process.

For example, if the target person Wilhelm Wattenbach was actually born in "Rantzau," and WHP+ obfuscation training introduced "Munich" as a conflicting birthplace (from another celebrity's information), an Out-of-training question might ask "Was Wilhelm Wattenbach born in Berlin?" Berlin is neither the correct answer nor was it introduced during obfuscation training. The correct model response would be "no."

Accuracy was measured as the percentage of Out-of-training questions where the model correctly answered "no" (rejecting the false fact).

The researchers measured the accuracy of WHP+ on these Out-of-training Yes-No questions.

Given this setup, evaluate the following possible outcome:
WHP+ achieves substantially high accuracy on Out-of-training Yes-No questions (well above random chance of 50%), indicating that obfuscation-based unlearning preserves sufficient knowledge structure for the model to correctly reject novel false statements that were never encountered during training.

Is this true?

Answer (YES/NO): NO